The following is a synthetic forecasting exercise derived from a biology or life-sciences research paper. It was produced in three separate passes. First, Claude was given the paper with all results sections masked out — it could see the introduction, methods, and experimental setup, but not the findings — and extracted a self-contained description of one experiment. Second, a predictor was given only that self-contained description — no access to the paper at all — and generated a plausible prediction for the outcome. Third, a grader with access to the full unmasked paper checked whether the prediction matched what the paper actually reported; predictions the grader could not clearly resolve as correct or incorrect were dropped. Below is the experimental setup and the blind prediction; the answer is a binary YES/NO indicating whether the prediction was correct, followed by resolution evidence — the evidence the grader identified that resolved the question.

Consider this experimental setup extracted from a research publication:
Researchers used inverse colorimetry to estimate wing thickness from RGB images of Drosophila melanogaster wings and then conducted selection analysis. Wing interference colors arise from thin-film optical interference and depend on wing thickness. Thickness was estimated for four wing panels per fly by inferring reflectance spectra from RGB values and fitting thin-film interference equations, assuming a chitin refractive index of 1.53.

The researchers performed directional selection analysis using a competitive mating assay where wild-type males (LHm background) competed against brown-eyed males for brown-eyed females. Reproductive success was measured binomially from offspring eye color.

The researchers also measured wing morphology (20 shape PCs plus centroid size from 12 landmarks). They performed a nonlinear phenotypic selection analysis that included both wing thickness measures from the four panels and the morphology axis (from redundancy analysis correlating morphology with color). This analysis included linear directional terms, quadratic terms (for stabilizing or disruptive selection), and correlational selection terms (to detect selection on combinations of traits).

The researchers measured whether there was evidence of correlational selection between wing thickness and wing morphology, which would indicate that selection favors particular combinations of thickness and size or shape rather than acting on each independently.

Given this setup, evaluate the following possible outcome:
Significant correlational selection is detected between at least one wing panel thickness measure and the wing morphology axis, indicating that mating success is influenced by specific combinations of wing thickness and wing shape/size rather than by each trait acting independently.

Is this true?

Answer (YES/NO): YES